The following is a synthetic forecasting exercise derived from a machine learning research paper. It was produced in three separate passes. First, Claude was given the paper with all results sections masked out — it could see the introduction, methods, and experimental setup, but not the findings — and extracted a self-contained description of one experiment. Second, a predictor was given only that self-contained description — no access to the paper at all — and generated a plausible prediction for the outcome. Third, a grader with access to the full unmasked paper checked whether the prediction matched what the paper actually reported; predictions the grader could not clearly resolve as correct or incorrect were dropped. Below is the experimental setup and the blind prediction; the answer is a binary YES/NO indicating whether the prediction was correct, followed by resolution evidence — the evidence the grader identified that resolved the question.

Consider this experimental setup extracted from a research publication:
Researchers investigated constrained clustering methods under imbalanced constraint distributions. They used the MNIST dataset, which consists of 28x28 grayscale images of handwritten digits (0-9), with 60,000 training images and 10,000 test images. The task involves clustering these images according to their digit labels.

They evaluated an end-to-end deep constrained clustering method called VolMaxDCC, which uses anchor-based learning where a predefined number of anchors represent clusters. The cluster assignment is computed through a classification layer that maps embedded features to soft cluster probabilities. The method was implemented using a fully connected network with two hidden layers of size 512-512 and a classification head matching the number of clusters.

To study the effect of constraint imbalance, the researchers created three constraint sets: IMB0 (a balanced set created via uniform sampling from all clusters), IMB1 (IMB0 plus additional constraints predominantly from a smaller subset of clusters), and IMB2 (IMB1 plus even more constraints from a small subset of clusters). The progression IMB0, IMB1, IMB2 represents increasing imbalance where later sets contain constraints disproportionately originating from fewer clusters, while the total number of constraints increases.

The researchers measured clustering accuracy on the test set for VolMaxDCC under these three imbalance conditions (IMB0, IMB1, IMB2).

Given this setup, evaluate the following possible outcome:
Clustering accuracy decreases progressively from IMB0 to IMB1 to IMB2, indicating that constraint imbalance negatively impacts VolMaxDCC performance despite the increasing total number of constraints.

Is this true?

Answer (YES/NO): YES